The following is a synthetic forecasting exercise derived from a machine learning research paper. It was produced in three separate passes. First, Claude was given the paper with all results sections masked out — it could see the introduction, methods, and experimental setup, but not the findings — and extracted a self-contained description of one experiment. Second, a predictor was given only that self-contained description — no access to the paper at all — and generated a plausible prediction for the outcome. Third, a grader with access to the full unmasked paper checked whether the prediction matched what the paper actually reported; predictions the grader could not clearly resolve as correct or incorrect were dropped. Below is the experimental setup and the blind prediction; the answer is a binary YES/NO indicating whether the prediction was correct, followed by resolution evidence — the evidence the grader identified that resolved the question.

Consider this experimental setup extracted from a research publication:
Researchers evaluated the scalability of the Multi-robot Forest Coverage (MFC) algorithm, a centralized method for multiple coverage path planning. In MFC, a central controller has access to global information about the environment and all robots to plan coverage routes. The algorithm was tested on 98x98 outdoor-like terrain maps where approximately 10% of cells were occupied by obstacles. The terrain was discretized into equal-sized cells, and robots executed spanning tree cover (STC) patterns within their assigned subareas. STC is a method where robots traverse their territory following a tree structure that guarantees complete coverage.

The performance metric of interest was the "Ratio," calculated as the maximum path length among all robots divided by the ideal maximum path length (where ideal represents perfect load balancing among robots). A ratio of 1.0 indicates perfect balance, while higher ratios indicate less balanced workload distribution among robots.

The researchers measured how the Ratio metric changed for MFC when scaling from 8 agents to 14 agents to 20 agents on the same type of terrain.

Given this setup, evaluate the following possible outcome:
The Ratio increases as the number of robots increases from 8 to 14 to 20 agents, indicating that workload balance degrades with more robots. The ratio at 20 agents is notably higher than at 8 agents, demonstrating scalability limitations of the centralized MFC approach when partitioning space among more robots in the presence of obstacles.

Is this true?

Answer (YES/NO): YES